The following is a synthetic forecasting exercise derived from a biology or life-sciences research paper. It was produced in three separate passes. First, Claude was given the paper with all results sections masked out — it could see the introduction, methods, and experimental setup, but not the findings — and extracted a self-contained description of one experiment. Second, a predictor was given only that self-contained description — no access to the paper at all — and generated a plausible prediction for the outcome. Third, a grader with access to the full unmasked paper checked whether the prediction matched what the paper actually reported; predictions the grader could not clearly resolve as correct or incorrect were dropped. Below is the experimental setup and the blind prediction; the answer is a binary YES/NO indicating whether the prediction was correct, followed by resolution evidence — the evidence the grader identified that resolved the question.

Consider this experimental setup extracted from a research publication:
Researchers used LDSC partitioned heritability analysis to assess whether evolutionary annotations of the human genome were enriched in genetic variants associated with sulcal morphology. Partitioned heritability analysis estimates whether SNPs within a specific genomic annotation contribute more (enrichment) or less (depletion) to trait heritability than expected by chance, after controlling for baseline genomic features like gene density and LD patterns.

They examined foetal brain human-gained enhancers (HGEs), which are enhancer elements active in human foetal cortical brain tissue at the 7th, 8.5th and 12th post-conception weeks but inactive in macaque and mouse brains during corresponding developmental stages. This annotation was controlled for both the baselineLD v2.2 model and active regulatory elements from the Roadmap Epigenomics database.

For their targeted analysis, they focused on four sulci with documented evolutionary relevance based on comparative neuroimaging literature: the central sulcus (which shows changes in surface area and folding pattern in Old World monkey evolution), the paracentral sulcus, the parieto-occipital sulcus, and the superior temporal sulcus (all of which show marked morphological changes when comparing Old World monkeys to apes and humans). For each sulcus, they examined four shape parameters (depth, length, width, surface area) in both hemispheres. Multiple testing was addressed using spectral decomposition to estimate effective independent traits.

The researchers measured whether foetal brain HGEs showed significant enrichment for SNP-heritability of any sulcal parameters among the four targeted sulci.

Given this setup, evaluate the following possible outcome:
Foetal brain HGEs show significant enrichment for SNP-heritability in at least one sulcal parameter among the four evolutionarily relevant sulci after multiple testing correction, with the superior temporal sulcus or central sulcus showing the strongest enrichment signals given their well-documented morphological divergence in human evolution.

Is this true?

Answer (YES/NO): NO